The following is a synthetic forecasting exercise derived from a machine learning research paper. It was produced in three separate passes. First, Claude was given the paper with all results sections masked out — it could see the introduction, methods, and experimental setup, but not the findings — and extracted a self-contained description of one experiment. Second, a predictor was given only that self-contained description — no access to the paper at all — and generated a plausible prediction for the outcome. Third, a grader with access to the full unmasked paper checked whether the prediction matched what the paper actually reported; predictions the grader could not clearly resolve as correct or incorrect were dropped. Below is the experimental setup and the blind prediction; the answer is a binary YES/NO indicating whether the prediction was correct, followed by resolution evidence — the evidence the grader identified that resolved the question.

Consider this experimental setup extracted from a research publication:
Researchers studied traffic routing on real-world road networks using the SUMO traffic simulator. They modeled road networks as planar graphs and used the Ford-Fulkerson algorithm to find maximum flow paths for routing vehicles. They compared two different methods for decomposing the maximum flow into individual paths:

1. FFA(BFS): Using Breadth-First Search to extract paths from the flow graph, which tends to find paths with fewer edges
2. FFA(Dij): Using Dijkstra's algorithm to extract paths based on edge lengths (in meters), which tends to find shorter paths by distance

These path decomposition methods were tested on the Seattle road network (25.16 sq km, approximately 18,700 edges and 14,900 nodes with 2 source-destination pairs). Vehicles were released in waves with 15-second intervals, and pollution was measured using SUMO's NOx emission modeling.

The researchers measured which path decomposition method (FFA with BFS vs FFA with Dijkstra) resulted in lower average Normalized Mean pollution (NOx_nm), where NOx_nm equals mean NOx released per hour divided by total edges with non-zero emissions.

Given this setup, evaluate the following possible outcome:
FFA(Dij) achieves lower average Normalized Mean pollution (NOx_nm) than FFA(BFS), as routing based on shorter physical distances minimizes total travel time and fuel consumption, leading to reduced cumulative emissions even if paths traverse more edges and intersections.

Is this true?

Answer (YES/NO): YES